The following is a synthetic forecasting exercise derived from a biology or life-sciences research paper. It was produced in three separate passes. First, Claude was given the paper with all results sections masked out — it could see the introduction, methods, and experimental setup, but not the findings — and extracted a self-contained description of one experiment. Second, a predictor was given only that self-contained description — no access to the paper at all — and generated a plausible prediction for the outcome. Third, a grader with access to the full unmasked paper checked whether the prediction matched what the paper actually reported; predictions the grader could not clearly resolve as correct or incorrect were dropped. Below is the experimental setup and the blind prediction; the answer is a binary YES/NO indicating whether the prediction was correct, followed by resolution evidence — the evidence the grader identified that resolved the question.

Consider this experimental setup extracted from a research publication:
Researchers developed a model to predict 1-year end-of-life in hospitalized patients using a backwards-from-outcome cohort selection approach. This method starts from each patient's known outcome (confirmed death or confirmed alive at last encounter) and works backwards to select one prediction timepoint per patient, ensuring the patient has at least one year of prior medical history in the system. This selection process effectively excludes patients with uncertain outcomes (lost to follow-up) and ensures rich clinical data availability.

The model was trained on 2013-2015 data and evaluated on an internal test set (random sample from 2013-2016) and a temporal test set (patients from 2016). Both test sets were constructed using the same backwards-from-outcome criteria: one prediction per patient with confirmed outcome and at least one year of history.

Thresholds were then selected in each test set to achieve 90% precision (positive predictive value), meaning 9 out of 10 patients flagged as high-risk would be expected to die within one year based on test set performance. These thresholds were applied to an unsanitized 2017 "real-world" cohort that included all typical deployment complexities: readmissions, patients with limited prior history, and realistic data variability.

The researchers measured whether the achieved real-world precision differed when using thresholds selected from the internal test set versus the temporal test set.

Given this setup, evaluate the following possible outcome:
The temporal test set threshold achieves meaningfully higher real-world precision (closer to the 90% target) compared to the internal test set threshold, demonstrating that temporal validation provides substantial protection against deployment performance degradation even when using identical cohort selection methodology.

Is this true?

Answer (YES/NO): NO